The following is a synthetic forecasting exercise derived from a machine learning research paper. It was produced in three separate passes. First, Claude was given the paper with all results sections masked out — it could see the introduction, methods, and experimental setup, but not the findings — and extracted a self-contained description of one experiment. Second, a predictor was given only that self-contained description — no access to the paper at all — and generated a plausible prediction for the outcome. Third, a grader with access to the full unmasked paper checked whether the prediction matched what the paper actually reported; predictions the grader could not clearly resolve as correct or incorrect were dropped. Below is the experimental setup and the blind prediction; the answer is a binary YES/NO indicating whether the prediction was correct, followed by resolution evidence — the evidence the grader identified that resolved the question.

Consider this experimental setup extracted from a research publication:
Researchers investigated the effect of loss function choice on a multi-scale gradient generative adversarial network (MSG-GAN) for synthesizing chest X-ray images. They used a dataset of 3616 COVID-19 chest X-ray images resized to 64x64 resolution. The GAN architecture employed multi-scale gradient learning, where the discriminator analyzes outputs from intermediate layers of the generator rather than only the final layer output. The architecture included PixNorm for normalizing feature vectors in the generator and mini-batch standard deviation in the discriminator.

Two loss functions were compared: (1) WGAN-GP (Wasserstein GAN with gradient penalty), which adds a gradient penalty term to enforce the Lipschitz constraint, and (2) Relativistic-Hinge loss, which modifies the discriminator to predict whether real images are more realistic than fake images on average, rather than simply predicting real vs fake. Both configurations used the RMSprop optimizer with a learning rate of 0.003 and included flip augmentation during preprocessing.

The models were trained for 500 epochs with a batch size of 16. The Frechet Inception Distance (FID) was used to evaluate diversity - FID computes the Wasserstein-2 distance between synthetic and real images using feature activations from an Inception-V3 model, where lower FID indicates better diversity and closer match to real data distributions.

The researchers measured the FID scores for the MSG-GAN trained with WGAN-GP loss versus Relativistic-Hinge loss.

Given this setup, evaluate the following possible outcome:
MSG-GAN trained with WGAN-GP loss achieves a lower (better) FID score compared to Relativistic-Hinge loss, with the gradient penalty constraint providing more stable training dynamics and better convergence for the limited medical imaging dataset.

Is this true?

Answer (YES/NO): NO